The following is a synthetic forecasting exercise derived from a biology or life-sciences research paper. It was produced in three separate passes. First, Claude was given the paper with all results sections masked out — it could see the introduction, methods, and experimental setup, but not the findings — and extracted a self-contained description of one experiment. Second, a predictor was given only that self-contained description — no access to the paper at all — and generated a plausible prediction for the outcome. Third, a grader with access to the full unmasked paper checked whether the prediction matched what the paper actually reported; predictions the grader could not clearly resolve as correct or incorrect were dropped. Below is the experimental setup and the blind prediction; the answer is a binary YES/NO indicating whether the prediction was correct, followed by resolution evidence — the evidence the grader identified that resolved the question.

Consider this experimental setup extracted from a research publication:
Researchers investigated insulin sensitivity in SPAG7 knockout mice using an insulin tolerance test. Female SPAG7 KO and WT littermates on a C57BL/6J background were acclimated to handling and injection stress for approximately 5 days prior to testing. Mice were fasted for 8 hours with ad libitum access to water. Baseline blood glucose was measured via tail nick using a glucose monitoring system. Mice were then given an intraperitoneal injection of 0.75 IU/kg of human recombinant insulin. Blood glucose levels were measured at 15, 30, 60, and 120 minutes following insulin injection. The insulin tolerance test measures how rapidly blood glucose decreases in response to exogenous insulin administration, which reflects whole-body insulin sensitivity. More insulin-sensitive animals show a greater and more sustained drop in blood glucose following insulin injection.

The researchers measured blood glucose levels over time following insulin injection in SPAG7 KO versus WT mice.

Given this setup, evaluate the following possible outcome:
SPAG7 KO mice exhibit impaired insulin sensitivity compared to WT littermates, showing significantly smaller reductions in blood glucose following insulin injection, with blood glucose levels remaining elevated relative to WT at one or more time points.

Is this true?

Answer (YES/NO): YES